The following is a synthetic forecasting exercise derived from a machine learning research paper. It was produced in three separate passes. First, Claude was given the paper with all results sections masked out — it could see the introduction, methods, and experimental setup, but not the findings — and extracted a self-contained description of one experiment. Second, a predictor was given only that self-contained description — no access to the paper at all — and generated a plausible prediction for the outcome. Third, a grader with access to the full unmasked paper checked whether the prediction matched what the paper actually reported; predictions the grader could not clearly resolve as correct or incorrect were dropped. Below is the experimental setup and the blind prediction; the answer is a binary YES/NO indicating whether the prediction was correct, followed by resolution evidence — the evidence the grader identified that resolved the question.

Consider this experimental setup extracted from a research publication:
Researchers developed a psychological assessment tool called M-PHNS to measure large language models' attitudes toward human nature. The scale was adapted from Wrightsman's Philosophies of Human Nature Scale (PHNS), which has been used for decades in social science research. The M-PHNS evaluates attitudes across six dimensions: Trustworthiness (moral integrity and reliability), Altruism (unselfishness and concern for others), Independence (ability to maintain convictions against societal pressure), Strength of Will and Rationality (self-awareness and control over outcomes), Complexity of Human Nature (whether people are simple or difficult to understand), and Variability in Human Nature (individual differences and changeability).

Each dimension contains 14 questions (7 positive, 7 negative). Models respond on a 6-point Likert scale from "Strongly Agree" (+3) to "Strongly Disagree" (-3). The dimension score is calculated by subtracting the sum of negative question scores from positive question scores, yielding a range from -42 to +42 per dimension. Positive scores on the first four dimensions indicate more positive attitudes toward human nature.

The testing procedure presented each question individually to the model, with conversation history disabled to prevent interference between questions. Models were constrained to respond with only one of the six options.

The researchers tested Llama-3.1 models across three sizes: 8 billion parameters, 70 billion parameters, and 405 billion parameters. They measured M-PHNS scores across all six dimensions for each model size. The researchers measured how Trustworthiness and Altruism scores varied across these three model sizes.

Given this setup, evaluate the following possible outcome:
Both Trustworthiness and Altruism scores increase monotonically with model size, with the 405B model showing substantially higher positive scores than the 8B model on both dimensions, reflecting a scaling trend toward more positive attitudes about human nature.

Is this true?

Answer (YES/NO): NO